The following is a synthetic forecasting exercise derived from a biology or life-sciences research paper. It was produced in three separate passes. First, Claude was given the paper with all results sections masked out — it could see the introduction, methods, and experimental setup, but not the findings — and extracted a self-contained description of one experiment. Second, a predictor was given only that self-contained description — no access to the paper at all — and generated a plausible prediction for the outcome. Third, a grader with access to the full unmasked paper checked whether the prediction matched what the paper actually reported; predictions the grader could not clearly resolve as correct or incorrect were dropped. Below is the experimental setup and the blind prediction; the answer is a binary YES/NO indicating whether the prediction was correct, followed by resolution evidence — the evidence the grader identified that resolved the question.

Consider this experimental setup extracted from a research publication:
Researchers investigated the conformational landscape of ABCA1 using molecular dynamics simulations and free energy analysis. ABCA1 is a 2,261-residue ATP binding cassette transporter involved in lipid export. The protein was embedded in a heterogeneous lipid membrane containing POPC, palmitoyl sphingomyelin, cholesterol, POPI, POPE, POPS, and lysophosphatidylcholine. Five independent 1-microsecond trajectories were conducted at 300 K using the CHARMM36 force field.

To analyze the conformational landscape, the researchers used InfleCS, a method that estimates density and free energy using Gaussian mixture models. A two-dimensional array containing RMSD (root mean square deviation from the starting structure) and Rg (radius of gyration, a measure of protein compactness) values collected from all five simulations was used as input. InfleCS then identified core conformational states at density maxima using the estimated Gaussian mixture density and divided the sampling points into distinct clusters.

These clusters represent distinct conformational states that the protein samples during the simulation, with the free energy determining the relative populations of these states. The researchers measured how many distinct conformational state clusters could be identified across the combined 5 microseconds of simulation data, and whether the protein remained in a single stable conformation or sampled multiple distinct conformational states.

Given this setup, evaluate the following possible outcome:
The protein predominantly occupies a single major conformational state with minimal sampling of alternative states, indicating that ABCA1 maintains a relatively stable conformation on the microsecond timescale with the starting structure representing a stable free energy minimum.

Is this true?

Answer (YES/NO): NO